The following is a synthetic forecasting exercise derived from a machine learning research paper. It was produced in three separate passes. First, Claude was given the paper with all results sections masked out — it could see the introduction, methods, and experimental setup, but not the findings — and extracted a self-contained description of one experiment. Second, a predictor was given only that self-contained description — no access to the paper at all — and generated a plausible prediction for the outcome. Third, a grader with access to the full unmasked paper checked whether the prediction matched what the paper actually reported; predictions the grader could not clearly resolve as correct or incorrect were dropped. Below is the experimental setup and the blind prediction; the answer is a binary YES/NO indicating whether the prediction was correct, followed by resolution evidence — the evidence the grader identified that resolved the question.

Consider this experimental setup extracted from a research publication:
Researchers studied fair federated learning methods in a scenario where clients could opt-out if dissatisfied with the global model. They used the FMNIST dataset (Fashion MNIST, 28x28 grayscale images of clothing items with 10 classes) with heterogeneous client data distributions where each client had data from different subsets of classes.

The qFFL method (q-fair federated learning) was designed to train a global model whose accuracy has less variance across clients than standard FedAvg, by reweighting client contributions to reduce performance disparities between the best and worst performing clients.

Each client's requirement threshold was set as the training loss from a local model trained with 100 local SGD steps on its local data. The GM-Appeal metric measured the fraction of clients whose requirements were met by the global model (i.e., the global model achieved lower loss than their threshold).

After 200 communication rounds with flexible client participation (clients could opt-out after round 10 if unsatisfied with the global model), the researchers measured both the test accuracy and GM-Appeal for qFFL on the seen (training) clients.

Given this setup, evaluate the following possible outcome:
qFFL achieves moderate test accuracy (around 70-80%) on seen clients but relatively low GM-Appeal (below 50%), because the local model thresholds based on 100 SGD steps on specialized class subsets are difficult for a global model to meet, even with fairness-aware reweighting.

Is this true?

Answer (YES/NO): NO